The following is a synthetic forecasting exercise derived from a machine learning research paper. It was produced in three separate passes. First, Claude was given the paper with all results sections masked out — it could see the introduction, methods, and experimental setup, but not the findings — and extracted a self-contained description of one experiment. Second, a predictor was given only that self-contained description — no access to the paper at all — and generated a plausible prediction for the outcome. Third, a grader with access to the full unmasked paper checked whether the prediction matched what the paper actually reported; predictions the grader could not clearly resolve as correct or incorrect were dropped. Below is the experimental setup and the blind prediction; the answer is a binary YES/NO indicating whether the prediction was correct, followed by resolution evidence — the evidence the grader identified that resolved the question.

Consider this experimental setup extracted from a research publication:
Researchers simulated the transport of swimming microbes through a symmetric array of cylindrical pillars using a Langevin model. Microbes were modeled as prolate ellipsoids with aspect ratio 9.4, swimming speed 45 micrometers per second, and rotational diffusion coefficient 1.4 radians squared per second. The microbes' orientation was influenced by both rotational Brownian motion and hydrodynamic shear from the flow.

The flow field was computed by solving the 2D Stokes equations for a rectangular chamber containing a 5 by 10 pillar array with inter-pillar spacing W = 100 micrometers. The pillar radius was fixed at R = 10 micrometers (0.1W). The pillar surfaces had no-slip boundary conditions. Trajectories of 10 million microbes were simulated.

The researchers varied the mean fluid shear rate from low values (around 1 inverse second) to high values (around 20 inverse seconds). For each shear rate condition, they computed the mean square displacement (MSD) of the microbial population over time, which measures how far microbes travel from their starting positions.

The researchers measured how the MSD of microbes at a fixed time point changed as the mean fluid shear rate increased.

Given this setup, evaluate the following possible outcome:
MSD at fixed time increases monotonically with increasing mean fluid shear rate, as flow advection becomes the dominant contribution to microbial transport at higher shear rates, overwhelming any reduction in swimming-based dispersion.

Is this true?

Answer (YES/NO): YES